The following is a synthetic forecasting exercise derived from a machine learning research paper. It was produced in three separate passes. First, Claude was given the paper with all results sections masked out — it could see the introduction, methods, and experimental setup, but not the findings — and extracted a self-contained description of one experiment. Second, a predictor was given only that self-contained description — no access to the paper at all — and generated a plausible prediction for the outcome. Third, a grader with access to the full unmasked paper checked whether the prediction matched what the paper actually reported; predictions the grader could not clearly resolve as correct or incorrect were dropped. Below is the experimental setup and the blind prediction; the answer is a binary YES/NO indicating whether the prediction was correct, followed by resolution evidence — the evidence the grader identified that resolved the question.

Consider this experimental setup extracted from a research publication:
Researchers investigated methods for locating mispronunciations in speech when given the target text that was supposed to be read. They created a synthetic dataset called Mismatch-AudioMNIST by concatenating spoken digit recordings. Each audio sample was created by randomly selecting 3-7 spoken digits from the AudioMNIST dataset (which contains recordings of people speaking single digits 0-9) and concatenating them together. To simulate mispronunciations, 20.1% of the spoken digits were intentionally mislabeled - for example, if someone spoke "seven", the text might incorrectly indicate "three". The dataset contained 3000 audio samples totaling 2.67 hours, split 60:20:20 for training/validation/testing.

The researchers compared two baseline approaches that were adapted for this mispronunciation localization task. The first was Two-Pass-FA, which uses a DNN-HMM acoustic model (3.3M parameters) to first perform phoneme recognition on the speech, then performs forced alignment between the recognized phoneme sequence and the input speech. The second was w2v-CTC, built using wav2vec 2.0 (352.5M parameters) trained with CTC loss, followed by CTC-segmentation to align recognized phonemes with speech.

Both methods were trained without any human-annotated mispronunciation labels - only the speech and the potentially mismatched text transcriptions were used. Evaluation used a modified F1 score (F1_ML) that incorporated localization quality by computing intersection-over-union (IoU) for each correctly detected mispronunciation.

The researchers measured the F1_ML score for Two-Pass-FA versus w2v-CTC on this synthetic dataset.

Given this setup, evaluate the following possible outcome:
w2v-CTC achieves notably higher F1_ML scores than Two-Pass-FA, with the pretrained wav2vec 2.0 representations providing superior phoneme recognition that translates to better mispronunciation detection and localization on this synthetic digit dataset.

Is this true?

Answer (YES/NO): NO